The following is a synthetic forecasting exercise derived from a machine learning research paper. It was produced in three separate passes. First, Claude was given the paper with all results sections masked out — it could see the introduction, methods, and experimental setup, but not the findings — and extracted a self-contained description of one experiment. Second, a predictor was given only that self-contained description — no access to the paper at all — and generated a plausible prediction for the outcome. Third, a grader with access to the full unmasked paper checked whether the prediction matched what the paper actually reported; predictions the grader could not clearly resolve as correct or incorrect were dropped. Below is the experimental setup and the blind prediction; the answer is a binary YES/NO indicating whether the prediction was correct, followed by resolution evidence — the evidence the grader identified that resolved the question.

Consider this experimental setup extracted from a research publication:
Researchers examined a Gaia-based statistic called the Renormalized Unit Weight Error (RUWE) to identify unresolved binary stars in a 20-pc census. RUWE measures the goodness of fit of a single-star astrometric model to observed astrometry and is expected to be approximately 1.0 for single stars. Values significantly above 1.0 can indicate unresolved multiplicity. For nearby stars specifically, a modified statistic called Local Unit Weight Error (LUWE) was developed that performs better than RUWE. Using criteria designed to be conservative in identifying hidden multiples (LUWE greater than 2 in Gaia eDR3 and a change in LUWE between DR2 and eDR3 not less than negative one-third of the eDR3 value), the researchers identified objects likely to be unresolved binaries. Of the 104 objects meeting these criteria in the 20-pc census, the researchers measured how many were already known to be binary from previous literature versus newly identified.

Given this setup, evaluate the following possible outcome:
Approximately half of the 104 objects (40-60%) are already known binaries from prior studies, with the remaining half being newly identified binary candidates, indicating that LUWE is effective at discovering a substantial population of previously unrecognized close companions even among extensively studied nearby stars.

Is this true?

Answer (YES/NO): NO